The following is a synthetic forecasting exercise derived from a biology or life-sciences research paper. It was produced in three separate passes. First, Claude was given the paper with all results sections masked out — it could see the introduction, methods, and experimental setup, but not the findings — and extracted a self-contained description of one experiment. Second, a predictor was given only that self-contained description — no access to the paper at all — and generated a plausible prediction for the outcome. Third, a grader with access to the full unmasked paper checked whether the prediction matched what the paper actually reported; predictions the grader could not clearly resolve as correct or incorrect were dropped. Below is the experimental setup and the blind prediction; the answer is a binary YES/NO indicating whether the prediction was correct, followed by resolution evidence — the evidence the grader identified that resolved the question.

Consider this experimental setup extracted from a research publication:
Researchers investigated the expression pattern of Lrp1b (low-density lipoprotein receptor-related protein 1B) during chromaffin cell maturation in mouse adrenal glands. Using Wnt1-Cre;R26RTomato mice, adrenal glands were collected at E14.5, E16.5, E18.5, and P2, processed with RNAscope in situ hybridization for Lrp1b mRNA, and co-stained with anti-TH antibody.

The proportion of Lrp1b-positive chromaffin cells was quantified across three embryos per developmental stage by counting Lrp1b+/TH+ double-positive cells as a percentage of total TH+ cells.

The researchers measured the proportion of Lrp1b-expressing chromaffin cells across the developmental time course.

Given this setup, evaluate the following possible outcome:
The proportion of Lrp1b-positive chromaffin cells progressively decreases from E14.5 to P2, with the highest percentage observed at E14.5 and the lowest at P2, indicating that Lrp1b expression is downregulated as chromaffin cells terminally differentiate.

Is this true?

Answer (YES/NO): NO